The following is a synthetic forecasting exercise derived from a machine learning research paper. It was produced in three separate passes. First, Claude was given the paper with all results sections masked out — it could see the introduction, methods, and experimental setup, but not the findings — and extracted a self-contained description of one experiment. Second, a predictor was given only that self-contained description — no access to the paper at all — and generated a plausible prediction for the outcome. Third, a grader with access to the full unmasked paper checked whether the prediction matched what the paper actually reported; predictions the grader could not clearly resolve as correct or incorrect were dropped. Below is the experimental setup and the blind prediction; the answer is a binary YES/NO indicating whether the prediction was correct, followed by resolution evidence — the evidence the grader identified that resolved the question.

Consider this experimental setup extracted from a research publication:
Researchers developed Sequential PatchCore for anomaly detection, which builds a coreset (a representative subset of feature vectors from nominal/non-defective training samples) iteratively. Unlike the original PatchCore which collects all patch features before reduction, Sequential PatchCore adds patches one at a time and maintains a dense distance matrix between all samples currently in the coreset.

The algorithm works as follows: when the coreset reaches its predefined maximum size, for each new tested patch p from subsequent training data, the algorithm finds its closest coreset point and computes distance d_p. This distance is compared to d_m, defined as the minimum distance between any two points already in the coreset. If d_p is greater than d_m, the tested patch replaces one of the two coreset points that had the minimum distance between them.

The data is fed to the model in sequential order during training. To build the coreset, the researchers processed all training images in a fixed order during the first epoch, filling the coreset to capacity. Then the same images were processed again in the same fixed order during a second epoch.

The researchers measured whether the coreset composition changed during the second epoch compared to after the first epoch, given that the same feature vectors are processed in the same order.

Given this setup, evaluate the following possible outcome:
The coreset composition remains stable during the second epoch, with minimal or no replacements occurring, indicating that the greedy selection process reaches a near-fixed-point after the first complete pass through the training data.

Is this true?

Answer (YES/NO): NO